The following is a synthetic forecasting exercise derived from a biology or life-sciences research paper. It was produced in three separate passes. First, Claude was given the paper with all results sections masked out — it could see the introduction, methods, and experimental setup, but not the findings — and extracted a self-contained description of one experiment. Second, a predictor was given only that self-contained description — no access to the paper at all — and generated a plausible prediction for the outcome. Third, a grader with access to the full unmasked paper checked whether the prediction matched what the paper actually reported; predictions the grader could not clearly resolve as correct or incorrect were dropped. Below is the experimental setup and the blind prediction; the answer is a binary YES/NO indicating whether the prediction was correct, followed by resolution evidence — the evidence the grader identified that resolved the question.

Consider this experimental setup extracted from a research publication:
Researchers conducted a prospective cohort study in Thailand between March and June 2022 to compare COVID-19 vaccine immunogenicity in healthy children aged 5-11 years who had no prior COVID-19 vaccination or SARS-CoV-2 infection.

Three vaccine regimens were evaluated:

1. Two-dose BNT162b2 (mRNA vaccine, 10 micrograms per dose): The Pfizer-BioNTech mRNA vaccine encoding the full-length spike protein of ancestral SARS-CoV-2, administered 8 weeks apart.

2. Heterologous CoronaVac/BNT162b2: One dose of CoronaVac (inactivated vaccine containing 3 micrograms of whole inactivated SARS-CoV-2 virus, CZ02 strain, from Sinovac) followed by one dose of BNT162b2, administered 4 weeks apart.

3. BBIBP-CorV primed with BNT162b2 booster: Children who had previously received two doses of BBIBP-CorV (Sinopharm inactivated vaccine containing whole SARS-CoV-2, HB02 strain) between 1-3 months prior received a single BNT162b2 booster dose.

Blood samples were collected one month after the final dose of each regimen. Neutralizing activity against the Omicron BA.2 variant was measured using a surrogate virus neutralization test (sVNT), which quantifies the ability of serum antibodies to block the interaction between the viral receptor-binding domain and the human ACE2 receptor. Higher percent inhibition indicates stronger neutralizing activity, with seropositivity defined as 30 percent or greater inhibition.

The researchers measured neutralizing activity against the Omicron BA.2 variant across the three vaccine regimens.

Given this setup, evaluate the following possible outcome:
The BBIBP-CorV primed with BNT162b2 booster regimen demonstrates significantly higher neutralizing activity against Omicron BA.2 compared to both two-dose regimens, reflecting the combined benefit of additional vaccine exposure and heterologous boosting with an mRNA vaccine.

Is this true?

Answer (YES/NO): NO